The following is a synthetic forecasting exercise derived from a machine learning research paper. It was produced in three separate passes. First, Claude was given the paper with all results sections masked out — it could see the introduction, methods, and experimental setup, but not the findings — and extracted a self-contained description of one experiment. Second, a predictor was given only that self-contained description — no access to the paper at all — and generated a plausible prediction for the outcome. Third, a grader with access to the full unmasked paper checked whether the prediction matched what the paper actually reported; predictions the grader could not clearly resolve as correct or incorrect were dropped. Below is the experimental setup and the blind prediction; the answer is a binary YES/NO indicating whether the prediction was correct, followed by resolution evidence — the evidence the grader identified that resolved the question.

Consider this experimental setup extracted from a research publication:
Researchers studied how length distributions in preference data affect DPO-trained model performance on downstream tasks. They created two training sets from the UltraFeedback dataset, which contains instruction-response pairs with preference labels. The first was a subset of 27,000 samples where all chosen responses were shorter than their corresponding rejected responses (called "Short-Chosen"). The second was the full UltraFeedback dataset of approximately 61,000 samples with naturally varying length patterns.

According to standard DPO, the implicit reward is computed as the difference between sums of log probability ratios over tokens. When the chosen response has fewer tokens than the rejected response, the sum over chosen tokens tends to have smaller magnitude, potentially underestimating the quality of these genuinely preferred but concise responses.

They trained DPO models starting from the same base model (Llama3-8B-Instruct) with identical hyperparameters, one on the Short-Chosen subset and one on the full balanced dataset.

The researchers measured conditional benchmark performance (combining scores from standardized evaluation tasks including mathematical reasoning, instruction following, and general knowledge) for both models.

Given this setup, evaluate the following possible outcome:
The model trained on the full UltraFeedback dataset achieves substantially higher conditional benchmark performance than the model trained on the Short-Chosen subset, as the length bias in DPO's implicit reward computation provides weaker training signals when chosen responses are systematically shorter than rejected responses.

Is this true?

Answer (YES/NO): YES